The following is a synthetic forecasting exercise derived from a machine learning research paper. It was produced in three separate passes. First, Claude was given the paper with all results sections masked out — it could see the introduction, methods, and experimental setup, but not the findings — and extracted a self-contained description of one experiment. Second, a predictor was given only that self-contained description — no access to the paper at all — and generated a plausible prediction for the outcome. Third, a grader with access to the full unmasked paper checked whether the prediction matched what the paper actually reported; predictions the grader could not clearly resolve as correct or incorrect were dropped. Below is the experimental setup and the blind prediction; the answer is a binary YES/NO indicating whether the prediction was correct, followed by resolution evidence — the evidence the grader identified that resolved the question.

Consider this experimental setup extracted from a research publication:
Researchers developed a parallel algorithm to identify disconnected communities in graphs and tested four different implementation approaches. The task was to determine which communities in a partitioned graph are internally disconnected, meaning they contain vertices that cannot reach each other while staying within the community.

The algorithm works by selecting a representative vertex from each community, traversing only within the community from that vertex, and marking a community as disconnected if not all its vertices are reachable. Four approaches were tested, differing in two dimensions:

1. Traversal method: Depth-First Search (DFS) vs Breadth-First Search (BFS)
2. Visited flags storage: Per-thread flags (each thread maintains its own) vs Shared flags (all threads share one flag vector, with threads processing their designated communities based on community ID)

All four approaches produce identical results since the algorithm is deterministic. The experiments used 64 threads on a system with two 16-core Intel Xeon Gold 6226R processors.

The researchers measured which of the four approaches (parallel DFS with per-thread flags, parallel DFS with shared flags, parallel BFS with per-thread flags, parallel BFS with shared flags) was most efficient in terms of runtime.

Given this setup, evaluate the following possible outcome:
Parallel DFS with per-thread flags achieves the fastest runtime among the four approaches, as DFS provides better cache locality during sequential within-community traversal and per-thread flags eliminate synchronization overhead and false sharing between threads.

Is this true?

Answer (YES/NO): NO